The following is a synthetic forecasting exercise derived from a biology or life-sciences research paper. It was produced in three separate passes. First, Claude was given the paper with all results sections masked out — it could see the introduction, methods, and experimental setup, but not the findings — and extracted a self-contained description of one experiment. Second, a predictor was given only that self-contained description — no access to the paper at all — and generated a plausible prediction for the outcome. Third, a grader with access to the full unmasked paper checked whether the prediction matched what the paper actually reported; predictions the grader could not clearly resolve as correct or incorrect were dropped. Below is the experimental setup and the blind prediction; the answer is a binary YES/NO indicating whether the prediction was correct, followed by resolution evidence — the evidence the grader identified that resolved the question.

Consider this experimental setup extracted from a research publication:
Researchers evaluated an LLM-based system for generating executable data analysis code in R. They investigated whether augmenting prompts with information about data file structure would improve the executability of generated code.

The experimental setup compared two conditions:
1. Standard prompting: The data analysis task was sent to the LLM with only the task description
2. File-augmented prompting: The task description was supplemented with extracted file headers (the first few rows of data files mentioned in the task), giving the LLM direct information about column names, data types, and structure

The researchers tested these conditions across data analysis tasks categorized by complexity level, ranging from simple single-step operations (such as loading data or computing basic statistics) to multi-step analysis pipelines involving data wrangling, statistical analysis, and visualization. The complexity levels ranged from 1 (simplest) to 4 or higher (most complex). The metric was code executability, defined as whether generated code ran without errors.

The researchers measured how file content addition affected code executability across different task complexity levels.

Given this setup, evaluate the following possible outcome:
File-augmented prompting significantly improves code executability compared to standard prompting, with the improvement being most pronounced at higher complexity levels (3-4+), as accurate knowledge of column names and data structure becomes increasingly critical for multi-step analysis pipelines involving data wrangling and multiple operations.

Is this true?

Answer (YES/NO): NO